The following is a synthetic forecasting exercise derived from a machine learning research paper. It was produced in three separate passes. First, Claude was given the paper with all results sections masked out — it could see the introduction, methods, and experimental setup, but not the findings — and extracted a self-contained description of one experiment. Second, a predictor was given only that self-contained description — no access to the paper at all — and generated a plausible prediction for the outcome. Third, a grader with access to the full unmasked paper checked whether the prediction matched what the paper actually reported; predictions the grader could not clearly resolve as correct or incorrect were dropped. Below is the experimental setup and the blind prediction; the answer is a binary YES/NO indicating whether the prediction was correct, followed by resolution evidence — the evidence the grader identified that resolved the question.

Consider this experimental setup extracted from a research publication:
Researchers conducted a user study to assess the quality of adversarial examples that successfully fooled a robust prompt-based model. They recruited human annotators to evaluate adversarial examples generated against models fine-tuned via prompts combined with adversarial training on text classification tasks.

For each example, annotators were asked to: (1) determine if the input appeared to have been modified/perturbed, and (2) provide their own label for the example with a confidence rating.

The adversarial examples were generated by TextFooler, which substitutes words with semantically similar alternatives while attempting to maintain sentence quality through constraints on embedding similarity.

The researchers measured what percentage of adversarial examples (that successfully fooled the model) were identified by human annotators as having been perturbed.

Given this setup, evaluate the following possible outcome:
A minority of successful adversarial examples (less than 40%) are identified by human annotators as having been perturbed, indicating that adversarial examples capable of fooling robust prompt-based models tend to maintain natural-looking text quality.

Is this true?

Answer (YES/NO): YES